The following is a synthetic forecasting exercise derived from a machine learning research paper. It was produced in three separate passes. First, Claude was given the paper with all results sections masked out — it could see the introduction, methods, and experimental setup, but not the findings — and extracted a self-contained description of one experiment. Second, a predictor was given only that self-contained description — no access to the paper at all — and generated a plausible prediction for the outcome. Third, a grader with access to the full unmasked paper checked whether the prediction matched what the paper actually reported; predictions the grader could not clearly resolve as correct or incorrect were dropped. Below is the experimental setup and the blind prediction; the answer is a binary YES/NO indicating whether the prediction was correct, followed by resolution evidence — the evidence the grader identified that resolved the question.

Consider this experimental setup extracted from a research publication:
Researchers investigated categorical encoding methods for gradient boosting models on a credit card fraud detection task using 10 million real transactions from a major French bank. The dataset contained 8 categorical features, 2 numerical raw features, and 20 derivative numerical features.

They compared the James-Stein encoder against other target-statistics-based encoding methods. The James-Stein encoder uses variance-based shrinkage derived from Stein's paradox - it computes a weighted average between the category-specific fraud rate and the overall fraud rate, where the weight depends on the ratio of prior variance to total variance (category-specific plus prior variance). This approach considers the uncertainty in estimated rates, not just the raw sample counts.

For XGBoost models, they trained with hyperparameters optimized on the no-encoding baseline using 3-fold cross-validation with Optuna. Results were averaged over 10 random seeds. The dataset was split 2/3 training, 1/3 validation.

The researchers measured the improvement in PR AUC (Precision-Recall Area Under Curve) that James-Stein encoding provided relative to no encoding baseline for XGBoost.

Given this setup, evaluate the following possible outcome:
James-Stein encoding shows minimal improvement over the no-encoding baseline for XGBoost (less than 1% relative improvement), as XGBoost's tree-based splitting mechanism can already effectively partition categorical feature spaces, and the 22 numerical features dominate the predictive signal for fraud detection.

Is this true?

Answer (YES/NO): YES